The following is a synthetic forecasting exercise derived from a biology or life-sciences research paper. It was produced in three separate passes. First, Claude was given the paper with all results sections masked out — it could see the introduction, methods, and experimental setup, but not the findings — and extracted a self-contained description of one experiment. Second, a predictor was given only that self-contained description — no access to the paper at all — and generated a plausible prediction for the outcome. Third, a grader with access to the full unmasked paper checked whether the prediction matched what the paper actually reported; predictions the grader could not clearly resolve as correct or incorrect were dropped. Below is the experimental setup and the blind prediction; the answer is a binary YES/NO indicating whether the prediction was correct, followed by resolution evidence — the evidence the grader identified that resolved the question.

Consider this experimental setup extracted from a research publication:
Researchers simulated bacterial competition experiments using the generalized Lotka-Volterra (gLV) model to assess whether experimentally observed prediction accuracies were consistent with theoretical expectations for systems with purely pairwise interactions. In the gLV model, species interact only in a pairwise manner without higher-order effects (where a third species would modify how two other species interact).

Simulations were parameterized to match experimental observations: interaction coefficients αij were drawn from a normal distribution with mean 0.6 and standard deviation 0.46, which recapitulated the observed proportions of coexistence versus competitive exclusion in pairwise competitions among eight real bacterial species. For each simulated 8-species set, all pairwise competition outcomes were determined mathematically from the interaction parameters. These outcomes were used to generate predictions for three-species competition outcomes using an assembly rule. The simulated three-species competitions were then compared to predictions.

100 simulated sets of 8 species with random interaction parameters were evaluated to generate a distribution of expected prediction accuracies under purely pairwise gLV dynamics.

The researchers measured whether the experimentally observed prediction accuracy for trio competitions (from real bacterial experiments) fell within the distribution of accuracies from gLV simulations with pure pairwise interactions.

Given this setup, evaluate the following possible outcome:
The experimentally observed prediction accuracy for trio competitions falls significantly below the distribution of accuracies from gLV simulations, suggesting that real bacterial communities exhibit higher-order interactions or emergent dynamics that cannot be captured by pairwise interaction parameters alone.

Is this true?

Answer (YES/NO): NO